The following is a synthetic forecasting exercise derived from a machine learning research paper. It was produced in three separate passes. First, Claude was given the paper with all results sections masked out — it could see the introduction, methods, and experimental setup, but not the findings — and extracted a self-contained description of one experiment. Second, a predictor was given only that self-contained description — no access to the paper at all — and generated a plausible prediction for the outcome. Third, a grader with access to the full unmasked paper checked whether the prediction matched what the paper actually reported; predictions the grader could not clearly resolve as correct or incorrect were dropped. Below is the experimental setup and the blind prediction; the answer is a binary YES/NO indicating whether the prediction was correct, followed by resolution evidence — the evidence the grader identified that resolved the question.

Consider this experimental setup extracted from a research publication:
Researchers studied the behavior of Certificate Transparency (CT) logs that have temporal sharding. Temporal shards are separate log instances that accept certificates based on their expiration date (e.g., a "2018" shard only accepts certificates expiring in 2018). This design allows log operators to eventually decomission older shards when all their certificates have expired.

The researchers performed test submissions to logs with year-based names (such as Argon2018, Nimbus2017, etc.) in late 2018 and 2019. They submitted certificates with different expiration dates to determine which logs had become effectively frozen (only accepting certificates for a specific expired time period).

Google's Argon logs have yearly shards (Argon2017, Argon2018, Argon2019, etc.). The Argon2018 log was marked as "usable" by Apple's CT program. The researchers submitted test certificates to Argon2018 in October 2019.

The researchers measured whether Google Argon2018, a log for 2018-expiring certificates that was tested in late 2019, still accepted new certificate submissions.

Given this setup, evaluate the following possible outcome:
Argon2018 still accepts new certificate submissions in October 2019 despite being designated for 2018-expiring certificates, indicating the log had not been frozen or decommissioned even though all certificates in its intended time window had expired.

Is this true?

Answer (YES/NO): YES